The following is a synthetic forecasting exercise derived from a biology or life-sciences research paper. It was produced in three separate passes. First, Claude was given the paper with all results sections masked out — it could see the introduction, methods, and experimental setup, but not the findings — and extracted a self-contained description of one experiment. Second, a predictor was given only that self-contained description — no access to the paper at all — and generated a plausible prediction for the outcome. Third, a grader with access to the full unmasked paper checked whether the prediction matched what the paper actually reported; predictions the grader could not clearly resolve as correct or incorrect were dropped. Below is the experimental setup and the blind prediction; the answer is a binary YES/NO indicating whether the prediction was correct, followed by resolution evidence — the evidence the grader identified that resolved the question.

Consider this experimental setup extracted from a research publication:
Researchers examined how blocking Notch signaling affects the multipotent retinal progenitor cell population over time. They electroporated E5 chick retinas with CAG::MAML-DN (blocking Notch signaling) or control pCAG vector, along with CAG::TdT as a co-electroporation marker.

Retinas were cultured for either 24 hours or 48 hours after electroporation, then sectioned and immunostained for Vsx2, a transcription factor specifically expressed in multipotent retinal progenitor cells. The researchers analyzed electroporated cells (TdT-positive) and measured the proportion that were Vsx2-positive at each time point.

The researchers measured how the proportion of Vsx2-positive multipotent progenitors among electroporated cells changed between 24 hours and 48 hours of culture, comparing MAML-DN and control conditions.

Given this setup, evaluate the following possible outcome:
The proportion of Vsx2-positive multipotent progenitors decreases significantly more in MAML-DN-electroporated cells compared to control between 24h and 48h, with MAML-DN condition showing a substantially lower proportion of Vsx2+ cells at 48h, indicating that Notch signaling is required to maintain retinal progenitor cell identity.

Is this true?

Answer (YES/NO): YES